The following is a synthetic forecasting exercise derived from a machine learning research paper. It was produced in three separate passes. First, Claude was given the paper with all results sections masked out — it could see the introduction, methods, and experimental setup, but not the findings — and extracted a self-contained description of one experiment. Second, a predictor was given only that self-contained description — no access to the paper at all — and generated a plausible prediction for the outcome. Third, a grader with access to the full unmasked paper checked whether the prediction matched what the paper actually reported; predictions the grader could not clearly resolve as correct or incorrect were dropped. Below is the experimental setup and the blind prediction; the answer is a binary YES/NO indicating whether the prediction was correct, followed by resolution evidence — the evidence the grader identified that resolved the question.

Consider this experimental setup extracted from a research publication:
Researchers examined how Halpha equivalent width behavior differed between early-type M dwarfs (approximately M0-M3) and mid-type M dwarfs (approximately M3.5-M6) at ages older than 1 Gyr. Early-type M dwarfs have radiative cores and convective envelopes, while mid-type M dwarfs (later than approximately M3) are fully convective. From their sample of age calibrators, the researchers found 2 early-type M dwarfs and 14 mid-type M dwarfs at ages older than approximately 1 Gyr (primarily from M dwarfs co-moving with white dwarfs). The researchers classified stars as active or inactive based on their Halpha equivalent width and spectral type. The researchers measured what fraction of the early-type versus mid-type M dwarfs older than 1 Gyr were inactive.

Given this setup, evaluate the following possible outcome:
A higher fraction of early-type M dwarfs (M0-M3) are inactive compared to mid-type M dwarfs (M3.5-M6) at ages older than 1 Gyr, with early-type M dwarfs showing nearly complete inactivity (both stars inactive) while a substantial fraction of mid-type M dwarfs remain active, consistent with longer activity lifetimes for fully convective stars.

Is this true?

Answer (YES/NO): YES